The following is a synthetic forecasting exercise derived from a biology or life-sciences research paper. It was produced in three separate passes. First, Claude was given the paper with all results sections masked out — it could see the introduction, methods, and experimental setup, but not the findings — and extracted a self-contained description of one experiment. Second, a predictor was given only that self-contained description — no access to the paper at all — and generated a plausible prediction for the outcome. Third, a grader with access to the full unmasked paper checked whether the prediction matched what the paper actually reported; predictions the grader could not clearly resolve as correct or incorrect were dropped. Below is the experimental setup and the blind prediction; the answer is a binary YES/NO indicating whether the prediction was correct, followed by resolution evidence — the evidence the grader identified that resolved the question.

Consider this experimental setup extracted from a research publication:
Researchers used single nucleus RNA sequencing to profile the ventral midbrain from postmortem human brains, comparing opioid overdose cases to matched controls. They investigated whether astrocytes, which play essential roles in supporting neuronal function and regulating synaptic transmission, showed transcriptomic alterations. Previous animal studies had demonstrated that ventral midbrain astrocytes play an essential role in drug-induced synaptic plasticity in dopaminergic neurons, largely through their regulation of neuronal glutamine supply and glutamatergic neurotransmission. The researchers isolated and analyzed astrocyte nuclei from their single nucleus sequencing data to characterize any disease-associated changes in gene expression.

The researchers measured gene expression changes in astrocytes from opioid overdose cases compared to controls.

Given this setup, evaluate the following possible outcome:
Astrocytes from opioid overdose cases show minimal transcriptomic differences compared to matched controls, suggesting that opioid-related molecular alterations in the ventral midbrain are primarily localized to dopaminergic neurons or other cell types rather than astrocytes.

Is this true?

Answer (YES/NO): NO